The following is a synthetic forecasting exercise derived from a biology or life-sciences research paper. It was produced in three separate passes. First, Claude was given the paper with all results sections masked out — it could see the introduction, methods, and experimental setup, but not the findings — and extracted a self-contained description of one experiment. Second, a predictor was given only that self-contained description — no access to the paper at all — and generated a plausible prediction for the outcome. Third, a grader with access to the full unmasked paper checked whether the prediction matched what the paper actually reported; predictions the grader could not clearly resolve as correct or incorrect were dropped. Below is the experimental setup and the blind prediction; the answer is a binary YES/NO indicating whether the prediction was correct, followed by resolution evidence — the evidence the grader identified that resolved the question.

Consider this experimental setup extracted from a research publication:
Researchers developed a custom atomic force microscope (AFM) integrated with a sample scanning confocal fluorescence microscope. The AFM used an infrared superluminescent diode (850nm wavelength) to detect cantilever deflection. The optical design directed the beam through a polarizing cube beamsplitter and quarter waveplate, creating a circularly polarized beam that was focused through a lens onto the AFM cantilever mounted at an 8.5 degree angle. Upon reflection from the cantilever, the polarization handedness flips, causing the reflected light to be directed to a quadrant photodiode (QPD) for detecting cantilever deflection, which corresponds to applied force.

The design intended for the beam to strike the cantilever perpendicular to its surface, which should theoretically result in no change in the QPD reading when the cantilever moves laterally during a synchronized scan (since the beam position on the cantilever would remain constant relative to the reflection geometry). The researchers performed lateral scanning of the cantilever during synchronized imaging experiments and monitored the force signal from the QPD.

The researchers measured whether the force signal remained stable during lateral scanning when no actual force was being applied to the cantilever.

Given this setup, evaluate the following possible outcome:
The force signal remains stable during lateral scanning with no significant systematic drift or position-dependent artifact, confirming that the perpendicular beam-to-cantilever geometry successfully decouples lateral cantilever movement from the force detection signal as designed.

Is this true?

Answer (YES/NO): NO